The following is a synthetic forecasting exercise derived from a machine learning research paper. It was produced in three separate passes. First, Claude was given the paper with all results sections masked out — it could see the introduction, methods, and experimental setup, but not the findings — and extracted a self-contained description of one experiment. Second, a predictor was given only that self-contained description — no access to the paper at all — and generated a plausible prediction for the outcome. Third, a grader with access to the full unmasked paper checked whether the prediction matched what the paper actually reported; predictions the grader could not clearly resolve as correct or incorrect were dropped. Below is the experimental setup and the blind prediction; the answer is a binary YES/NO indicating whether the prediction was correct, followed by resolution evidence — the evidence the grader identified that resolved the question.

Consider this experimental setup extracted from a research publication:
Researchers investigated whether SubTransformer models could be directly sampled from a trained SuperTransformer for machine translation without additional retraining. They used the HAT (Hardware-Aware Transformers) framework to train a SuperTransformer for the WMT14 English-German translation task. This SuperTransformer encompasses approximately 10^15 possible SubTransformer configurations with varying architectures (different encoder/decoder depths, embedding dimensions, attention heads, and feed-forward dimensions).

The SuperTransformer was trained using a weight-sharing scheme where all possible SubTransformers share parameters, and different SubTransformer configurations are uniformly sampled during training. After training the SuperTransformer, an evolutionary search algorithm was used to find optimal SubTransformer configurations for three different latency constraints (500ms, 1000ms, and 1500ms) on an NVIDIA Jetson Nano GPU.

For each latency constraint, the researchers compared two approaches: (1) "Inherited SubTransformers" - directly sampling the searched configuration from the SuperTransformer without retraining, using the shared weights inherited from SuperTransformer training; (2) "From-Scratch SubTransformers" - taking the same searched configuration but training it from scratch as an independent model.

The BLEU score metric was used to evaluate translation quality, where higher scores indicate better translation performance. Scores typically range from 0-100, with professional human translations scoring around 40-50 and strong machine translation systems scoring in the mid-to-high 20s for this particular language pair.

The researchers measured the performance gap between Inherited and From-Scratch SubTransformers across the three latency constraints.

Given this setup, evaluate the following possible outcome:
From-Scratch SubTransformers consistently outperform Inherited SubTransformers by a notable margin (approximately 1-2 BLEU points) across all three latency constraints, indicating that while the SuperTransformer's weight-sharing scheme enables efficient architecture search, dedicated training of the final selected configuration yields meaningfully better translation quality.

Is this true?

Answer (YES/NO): NO